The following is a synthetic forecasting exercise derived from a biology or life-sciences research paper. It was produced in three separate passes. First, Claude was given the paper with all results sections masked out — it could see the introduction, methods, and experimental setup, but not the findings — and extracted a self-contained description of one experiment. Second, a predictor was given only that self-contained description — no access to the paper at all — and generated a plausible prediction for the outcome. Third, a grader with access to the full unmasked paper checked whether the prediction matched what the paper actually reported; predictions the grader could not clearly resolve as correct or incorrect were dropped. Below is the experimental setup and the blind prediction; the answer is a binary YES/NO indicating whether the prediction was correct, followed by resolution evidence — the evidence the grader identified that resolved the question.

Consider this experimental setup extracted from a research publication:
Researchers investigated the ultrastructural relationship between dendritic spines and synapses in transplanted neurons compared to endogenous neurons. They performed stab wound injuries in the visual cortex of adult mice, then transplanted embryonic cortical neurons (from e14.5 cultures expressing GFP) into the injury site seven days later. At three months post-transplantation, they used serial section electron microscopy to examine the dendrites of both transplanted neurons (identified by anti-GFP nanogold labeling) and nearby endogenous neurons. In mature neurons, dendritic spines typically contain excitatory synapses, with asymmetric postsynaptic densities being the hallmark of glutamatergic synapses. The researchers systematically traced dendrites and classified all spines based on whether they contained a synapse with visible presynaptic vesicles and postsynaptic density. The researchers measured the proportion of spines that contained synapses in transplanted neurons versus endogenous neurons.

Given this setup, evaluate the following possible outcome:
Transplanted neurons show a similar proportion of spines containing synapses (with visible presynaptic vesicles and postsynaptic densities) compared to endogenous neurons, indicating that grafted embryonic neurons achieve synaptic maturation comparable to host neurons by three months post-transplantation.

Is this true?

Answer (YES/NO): NO